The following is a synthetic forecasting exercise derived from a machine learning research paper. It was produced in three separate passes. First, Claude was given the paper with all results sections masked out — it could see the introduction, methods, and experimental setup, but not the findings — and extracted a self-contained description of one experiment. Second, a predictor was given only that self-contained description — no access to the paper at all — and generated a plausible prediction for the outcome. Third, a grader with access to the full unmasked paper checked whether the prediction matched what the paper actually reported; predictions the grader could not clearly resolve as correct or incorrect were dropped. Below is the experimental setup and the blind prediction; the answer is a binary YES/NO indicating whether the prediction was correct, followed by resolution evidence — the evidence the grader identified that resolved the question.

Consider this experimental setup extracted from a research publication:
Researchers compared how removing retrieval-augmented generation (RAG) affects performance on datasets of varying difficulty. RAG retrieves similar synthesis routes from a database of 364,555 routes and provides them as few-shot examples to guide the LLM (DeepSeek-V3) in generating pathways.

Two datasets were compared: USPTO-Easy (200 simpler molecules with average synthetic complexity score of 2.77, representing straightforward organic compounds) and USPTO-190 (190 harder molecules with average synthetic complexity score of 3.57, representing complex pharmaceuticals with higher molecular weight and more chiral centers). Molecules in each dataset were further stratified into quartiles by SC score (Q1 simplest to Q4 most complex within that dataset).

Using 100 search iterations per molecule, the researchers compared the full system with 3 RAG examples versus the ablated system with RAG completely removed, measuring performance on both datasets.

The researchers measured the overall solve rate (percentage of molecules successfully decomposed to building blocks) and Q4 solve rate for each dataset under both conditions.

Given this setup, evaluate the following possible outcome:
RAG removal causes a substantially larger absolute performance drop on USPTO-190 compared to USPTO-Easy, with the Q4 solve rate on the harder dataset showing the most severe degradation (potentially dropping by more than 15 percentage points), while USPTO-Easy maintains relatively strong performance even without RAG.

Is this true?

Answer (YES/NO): NO